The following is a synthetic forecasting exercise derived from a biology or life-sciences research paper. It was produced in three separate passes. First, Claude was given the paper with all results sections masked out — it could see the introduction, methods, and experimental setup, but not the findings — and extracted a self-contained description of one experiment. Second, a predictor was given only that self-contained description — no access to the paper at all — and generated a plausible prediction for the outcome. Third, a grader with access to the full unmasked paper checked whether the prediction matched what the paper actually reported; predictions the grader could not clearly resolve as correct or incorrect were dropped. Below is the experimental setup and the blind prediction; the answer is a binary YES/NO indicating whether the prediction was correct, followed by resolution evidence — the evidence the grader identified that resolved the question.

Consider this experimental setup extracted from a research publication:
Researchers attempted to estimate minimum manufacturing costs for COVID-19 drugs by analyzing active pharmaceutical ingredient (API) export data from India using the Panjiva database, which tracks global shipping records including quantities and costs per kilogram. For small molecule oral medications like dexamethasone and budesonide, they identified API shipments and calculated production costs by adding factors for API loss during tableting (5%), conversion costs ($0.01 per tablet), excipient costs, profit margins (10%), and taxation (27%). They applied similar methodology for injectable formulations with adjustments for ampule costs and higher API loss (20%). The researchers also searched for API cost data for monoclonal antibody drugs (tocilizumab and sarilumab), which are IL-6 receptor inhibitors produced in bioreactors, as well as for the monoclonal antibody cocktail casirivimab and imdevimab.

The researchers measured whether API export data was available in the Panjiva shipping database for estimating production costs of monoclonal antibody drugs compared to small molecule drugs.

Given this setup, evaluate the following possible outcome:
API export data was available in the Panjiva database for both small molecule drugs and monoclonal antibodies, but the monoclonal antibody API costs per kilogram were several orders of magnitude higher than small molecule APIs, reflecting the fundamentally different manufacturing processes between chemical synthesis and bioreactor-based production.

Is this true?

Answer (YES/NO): NO